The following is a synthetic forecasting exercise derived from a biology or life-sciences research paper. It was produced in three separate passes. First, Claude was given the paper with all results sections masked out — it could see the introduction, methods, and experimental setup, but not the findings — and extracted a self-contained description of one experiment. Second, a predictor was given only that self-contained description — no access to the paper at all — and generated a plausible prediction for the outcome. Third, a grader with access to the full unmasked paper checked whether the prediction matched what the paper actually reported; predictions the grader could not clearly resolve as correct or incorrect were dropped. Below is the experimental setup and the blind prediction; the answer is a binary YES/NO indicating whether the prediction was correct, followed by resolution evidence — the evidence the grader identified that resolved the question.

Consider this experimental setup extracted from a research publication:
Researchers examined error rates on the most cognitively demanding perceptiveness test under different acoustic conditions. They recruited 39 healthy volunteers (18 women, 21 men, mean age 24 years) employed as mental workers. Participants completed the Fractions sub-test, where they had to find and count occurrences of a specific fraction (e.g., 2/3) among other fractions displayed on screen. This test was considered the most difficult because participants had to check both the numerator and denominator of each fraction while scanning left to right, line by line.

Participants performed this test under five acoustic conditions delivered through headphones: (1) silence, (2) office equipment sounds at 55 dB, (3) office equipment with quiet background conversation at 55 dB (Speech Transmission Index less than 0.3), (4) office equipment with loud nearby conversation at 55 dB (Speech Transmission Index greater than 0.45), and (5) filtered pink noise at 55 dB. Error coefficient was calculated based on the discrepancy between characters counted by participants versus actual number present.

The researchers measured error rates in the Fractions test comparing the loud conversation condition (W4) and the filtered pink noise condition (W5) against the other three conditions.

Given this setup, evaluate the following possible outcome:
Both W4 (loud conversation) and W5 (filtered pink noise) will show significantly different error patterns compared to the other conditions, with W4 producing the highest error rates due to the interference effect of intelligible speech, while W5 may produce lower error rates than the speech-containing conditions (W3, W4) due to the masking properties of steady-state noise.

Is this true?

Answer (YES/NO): NO